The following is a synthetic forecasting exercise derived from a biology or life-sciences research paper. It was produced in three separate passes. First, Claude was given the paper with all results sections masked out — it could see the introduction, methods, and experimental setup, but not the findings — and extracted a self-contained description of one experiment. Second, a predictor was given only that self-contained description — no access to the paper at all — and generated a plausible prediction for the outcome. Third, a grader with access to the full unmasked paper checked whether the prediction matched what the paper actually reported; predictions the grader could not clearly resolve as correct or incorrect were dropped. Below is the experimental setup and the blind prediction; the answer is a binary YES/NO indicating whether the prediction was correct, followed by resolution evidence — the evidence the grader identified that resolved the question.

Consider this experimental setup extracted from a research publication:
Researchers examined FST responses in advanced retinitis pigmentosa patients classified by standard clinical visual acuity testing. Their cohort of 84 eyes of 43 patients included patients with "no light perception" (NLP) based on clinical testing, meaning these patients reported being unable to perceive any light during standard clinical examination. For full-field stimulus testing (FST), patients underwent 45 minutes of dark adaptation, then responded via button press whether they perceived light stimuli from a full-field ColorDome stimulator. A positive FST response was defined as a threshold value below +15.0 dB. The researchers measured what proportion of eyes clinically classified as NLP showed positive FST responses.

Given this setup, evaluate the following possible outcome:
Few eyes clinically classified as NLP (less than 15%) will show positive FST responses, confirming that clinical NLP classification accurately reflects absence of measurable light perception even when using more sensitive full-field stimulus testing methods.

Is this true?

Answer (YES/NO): NO